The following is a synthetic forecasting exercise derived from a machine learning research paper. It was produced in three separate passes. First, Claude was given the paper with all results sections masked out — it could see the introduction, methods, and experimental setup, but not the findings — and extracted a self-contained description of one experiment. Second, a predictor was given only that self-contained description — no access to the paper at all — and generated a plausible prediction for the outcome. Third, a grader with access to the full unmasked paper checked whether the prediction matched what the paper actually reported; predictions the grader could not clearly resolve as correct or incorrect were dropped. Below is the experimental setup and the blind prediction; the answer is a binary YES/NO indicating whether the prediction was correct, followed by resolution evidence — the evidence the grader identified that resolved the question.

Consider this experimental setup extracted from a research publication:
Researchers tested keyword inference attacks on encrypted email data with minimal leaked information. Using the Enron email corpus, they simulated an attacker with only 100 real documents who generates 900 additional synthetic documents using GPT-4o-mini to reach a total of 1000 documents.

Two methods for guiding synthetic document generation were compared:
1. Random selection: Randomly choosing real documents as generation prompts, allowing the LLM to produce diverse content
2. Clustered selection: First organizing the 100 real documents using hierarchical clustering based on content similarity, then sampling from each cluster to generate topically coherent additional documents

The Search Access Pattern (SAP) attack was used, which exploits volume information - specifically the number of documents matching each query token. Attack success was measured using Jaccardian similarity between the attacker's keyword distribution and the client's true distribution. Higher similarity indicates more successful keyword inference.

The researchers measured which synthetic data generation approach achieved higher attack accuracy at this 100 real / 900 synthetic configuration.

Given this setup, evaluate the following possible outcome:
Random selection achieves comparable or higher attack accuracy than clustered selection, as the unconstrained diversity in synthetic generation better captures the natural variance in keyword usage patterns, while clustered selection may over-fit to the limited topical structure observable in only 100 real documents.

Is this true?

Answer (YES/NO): NO